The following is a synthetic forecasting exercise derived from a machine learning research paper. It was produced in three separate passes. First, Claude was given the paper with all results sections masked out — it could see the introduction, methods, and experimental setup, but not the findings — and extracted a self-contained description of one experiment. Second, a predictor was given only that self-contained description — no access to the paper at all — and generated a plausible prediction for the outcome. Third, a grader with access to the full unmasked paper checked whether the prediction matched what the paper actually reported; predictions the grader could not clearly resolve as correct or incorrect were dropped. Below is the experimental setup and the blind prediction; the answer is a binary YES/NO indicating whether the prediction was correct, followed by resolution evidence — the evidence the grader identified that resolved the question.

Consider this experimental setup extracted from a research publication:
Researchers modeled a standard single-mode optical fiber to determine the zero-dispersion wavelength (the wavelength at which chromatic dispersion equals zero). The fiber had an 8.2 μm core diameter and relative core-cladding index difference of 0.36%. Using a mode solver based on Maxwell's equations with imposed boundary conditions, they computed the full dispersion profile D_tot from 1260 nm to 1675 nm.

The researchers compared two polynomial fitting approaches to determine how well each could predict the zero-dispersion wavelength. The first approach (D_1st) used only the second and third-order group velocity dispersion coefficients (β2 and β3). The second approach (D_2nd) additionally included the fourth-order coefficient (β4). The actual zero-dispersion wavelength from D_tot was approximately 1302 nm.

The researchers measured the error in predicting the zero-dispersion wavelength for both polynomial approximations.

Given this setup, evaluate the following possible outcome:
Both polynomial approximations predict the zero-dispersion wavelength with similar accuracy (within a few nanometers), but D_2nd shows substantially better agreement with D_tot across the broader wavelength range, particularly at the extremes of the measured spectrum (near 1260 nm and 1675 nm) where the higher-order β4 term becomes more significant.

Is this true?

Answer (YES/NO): NO